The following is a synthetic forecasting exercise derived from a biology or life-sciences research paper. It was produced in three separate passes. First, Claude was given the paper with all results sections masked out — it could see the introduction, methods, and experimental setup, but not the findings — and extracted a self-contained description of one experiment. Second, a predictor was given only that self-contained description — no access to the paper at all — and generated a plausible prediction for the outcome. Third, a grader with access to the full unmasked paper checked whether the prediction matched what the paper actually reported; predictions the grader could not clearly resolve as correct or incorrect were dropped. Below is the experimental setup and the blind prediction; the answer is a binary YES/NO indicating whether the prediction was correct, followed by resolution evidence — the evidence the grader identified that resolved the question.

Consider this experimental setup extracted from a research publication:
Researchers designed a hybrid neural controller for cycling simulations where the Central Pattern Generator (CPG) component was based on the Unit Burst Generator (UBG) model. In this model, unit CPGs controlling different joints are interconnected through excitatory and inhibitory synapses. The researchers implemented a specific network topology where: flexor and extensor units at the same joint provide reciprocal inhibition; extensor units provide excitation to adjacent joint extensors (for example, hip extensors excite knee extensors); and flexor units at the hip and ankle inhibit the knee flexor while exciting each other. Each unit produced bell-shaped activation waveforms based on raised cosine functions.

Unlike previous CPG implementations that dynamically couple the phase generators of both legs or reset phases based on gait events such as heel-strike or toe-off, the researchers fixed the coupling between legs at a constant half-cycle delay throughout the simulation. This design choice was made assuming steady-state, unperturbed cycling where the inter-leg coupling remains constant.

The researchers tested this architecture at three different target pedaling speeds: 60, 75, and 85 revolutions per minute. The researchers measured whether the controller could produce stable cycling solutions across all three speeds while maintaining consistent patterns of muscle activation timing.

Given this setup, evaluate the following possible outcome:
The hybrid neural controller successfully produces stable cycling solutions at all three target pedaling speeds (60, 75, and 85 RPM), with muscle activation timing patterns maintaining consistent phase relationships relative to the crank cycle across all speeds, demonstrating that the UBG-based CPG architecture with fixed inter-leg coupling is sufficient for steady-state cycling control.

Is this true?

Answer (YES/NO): YES